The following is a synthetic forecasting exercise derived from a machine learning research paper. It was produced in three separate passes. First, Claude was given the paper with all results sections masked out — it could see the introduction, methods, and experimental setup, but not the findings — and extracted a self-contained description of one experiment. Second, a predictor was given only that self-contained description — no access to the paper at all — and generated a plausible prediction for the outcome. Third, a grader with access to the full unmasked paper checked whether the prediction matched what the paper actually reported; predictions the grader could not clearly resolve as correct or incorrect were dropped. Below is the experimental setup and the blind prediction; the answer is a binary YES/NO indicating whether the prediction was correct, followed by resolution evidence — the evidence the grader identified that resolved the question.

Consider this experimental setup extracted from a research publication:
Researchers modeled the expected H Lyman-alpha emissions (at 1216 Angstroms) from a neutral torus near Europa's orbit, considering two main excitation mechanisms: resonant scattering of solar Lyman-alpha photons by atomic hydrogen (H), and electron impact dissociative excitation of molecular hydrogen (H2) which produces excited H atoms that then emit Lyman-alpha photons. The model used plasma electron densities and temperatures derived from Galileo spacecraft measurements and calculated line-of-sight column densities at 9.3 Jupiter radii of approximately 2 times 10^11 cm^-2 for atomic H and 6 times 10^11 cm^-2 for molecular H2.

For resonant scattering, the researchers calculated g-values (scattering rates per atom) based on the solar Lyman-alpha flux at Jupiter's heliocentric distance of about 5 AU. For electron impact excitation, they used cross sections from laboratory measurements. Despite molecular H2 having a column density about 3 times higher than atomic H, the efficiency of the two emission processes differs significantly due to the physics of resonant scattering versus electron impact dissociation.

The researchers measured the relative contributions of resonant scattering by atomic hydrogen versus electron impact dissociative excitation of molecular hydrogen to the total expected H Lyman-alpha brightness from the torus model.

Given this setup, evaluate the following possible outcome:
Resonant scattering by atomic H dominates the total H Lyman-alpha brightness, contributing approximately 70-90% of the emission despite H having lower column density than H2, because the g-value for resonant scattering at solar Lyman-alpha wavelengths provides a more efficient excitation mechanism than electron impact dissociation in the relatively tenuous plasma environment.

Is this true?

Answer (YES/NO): YES